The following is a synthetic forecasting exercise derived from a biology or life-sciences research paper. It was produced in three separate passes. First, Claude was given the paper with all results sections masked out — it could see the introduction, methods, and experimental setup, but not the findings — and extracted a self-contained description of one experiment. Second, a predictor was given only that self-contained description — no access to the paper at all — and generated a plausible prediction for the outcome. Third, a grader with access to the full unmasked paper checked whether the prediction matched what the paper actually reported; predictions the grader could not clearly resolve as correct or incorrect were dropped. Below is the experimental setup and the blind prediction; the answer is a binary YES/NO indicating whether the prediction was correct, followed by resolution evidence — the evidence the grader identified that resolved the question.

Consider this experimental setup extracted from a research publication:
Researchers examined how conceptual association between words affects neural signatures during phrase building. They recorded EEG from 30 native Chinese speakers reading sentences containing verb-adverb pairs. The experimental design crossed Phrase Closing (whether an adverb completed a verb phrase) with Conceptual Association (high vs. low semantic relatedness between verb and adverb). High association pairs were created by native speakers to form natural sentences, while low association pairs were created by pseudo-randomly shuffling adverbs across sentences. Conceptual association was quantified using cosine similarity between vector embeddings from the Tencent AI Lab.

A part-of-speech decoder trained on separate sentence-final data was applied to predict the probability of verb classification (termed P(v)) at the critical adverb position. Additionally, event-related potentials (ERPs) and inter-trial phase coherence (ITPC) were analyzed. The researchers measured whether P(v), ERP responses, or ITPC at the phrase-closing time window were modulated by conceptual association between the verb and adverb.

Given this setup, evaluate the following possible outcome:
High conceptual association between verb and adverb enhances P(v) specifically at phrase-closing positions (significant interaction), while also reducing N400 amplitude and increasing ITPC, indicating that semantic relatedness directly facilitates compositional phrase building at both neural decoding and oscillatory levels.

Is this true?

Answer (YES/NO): NO